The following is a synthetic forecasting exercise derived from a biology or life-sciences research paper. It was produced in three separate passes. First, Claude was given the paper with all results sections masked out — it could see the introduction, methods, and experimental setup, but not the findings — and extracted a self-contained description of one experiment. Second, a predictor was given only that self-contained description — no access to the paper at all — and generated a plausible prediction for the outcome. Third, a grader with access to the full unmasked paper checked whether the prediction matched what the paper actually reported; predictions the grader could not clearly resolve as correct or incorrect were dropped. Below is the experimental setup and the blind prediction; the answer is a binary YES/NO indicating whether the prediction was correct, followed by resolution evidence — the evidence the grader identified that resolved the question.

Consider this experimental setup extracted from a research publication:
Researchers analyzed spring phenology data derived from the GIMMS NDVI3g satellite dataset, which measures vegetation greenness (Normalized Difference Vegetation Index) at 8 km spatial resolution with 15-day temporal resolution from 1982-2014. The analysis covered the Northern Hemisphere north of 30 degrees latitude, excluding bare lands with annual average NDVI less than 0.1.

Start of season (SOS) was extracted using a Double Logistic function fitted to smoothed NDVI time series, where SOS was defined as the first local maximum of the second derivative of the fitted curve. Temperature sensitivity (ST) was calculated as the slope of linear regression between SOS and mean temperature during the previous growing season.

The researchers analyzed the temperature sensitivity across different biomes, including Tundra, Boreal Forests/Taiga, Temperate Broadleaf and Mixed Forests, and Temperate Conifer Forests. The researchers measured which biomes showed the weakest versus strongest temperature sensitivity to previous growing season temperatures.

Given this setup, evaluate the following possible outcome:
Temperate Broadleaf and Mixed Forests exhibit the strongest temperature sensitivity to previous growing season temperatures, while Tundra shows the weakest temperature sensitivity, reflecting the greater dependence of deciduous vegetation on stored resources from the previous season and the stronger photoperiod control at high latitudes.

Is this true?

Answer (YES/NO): NO